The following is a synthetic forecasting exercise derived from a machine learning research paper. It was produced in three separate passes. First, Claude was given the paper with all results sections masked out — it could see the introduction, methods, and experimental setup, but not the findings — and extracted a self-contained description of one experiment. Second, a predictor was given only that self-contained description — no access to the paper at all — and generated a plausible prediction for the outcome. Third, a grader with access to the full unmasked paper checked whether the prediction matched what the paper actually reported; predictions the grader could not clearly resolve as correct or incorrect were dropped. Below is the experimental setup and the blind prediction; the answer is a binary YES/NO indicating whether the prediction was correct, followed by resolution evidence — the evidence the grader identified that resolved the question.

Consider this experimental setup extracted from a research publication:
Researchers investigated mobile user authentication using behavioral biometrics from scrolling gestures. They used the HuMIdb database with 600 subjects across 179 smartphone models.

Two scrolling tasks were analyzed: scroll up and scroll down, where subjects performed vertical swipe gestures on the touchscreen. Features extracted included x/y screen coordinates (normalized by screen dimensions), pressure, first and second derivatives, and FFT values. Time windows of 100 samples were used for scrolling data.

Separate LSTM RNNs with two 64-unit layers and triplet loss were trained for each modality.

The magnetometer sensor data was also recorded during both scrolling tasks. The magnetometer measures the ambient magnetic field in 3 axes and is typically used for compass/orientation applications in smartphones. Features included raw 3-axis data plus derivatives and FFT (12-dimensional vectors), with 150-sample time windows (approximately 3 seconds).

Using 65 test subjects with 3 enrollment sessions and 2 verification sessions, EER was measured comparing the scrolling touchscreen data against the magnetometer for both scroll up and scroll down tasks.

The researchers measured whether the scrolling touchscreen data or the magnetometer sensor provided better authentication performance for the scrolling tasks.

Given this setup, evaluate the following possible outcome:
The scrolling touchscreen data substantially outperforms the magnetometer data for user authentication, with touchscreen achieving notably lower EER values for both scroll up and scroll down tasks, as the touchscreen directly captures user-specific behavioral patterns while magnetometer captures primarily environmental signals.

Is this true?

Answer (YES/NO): NO